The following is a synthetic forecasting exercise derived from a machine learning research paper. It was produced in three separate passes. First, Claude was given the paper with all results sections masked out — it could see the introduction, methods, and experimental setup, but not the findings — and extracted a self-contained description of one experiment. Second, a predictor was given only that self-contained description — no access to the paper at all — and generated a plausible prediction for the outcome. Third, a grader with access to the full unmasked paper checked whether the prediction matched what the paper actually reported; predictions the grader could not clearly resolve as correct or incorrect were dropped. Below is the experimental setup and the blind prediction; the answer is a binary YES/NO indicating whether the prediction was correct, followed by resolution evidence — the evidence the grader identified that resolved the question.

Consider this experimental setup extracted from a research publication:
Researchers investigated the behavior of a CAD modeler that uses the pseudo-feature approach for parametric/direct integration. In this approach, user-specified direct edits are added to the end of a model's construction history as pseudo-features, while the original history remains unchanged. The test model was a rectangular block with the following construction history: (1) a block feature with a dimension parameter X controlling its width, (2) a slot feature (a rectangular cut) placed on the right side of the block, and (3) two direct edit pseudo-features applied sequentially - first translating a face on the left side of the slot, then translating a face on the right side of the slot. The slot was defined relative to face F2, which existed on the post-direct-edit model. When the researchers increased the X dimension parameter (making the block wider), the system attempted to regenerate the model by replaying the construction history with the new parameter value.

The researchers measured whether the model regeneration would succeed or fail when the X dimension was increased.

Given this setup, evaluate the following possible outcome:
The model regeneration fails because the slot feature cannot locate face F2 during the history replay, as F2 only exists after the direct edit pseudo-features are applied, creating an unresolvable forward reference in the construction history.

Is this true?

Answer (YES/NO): NO